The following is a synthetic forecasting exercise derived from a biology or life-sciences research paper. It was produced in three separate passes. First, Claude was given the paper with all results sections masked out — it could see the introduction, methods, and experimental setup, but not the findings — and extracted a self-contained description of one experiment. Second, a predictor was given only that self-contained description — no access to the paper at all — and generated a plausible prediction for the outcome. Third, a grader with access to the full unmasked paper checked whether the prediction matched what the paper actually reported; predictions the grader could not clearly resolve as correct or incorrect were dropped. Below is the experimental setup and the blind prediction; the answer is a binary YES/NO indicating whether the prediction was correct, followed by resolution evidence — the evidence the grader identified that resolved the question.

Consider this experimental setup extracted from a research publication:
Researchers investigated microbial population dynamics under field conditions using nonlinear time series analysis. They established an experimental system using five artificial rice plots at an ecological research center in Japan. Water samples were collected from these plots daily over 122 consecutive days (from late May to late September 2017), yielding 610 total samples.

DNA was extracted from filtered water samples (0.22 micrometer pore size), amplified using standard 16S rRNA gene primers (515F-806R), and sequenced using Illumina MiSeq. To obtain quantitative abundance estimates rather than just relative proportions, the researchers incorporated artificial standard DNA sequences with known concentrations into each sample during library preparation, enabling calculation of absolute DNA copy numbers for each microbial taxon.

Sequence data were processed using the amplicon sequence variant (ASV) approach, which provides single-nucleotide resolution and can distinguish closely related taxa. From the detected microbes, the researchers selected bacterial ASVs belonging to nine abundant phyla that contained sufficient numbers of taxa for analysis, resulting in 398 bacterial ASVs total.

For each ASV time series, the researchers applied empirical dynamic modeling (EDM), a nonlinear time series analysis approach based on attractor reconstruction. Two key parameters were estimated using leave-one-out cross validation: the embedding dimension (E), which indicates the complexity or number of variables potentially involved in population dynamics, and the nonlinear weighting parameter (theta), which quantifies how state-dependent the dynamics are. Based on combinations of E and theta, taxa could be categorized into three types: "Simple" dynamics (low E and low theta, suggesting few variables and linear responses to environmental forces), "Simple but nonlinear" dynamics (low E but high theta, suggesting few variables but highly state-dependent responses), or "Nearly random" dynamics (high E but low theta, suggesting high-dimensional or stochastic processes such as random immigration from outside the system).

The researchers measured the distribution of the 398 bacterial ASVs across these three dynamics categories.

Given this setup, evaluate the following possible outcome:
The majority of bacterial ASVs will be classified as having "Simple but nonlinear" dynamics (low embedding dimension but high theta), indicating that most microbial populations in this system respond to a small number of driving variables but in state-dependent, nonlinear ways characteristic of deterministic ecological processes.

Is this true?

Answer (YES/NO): NO